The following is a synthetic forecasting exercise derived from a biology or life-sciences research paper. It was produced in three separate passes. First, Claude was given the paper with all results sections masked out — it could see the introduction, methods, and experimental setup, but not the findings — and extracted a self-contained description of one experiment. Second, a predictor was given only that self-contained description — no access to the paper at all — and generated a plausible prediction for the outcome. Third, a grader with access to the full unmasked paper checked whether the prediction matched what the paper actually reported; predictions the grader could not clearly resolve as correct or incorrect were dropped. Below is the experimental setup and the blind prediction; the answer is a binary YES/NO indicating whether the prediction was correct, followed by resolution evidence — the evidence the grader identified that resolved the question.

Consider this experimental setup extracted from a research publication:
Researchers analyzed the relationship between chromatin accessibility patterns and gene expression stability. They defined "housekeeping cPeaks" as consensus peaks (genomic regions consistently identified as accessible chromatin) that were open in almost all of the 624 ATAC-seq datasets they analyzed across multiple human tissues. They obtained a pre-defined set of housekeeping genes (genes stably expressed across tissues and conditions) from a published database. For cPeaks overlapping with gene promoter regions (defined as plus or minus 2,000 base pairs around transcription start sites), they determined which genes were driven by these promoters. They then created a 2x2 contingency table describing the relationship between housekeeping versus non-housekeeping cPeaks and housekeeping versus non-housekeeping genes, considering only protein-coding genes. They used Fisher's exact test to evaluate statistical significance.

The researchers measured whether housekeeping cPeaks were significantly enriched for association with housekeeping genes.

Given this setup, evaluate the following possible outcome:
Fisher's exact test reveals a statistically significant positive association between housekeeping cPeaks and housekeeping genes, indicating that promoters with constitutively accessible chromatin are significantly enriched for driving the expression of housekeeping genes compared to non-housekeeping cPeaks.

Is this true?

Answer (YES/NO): YES